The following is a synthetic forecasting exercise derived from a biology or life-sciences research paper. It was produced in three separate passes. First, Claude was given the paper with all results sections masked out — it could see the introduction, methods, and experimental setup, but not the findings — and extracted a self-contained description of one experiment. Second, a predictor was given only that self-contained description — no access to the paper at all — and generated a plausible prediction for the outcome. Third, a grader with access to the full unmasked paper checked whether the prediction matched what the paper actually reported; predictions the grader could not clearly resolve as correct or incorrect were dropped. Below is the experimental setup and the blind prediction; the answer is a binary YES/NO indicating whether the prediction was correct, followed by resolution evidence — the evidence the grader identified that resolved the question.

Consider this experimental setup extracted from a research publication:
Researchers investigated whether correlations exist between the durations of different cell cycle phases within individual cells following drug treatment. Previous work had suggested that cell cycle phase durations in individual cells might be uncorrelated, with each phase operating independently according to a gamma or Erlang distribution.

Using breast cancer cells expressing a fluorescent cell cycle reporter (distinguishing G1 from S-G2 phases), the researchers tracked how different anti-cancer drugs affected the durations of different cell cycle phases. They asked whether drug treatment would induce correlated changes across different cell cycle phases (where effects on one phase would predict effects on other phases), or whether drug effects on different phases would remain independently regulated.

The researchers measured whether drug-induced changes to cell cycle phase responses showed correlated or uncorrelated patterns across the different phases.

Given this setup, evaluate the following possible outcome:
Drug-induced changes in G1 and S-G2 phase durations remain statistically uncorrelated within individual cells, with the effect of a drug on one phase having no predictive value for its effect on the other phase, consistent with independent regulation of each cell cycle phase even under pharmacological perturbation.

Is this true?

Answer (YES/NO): YES